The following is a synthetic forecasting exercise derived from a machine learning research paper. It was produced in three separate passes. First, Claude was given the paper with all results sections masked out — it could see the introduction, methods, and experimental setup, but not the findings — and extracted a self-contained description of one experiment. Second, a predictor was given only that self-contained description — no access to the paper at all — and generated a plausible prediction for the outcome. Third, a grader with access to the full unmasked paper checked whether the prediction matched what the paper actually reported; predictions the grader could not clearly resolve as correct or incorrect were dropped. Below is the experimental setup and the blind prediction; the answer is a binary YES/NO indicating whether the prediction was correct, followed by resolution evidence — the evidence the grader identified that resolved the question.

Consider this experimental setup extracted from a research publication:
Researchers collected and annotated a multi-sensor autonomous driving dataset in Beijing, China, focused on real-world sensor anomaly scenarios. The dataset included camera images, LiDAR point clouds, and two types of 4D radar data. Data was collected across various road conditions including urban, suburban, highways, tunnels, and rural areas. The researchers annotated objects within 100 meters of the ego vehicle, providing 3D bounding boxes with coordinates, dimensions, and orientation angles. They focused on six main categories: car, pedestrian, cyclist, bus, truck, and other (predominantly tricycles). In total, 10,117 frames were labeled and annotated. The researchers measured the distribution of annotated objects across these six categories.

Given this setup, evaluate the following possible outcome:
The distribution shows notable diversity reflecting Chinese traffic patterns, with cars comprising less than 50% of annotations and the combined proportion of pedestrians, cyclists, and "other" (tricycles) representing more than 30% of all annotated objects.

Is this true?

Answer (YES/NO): NO